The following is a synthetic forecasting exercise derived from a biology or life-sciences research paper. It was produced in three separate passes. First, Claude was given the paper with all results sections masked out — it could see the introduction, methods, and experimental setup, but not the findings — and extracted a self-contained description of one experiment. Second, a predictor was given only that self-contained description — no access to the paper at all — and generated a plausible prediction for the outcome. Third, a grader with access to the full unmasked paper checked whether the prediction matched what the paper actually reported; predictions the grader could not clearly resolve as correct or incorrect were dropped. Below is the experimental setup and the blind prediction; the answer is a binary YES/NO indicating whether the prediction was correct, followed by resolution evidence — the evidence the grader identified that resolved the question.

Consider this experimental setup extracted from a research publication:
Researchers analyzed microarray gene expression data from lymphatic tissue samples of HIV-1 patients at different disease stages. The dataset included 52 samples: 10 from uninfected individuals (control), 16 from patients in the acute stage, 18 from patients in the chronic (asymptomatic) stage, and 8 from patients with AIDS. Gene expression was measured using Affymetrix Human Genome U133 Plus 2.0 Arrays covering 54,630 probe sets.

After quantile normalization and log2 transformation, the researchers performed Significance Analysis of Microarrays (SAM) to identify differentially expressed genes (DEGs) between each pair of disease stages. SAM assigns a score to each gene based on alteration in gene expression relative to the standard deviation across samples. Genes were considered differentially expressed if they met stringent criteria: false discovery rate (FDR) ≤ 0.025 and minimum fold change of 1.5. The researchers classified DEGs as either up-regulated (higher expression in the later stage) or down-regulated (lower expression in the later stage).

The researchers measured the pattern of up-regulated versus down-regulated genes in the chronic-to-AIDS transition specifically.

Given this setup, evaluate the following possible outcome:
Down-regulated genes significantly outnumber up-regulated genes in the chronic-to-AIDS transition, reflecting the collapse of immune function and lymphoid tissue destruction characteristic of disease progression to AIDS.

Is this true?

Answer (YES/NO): YES